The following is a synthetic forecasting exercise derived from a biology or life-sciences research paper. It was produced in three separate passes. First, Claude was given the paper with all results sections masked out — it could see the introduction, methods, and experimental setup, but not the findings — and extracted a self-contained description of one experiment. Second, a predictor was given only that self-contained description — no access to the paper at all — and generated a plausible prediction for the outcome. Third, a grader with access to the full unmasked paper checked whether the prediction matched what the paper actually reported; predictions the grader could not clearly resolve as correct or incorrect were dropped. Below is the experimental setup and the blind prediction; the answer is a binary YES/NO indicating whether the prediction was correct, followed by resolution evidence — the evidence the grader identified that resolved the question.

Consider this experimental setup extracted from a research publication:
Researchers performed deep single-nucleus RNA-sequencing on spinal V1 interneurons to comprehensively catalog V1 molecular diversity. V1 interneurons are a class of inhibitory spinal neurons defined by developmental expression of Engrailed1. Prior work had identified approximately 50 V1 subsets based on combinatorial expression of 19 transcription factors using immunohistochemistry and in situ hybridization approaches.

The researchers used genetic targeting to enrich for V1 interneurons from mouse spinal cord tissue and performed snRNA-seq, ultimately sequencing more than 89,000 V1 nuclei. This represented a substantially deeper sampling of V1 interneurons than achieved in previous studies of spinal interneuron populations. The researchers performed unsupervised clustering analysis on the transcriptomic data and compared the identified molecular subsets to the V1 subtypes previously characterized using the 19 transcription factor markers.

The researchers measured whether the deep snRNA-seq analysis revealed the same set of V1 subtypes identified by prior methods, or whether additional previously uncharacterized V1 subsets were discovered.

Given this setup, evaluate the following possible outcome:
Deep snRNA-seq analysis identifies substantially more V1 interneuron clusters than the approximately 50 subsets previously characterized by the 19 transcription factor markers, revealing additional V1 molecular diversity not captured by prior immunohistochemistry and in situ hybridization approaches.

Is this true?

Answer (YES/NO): NO